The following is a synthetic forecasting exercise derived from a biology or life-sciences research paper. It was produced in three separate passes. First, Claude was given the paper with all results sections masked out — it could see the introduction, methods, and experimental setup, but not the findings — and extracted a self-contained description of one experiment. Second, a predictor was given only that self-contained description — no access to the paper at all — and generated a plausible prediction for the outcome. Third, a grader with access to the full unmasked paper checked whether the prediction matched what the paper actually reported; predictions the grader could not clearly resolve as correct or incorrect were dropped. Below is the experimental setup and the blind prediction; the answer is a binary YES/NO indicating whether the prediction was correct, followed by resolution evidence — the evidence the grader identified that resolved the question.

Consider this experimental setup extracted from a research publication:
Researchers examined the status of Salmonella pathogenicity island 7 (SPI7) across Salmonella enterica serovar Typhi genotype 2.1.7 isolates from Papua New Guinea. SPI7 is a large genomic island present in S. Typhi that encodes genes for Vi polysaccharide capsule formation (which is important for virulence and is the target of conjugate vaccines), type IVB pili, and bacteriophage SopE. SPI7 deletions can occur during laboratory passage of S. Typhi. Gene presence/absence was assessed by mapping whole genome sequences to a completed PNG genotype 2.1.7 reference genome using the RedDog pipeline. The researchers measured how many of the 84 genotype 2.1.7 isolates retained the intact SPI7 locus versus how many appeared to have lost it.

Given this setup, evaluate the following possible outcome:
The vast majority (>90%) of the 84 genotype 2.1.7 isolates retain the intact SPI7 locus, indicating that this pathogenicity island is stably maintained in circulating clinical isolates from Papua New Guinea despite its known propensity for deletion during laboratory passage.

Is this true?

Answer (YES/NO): YES